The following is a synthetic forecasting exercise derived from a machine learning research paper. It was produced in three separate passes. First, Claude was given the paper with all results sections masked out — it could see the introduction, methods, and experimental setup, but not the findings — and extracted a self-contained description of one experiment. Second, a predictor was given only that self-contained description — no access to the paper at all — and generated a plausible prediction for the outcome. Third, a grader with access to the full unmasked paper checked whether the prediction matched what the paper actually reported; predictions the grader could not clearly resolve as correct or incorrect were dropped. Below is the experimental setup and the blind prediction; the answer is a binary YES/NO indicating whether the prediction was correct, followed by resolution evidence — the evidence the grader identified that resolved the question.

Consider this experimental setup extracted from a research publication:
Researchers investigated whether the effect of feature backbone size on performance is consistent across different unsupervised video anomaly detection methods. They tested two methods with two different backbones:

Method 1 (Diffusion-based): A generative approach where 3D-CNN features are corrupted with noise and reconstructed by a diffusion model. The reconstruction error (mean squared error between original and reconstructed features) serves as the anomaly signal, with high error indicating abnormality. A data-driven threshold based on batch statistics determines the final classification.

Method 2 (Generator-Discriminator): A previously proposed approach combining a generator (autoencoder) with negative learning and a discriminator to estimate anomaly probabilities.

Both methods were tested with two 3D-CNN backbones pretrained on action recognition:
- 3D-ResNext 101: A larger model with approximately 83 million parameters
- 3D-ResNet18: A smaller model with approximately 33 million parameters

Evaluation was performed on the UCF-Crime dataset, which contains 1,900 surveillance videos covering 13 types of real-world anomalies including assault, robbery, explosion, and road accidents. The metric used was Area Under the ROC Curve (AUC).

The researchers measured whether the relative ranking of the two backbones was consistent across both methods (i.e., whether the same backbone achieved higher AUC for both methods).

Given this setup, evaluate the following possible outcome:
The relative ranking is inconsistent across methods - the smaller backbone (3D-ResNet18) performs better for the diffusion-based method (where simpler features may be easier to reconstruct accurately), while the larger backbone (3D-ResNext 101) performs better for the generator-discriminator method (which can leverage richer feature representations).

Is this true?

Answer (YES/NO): YES